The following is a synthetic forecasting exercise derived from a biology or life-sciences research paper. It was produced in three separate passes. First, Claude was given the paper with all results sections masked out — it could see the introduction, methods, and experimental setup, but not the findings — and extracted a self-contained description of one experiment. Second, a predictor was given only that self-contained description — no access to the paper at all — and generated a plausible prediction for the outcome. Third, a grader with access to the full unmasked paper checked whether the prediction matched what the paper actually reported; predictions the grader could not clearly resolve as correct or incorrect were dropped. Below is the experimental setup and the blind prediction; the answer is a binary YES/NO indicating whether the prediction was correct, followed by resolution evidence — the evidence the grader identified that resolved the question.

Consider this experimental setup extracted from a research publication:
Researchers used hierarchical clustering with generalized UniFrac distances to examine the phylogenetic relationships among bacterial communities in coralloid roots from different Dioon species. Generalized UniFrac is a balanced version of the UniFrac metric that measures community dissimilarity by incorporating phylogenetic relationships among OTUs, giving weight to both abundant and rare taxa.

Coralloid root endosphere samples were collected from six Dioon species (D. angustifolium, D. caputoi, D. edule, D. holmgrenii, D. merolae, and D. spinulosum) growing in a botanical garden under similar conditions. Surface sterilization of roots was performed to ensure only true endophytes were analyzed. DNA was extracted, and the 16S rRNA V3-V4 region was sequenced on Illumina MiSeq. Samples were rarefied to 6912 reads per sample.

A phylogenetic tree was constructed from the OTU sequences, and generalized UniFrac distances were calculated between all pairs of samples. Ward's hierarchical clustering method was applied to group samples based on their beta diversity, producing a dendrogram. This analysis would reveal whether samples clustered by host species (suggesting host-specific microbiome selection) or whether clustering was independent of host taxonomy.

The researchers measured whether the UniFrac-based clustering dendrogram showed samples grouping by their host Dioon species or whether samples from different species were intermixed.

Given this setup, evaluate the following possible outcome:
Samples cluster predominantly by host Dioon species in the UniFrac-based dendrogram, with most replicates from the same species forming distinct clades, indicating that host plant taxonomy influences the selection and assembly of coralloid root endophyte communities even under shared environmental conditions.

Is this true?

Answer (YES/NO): NO